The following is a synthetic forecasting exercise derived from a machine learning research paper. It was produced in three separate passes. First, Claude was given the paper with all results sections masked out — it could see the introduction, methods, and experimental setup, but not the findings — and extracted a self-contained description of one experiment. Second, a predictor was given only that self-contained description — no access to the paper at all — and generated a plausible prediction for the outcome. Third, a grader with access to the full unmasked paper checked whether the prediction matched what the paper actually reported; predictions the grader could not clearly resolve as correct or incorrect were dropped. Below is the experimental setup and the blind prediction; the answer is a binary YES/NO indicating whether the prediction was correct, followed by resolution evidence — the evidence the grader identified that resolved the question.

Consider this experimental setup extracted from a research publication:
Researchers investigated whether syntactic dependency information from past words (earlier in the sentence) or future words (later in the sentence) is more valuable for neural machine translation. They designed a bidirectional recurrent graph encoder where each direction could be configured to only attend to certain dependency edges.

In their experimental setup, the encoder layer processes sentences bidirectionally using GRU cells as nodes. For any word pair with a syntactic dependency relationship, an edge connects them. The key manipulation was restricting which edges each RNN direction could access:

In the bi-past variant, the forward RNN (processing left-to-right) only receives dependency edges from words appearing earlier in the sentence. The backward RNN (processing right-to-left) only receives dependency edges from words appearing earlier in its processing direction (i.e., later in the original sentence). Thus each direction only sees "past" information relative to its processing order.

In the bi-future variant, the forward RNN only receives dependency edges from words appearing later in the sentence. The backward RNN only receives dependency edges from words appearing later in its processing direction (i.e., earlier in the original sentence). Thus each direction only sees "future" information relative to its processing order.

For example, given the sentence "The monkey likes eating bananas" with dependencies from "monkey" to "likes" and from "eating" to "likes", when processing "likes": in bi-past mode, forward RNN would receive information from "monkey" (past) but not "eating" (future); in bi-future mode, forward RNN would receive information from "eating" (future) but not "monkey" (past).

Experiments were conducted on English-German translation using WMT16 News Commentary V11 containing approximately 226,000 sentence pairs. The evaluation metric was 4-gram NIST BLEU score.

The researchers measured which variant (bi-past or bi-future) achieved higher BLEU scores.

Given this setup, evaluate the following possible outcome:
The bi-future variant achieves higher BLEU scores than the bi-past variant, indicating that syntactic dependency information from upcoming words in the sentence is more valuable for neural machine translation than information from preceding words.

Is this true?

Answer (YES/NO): YES